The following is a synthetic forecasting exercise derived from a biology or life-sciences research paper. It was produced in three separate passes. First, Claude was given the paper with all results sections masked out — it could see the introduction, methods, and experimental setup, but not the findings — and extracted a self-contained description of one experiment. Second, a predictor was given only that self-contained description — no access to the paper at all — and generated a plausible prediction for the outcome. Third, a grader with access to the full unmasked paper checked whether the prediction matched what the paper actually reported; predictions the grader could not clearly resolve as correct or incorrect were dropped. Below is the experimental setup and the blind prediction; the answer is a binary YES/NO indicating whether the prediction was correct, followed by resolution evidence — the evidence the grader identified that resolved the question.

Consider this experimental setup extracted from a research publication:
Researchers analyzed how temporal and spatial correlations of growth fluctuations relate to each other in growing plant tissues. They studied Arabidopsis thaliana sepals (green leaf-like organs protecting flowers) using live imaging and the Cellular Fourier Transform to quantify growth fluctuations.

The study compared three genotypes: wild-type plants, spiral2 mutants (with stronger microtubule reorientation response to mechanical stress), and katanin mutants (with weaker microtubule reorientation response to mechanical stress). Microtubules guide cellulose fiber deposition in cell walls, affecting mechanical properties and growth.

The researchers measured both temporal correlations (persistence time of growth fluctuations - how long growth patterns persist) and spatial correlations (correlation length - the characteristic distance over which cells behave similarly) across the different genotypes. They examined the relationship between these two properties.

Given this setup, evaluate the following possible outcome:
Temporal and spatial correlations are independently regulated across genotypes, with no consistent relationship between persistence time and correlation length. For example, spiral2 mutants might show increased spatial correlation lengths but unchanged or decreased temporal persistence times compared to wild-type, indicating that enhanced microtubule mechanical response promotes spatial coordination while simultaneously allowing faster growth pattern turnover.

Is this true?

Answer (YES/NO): NO